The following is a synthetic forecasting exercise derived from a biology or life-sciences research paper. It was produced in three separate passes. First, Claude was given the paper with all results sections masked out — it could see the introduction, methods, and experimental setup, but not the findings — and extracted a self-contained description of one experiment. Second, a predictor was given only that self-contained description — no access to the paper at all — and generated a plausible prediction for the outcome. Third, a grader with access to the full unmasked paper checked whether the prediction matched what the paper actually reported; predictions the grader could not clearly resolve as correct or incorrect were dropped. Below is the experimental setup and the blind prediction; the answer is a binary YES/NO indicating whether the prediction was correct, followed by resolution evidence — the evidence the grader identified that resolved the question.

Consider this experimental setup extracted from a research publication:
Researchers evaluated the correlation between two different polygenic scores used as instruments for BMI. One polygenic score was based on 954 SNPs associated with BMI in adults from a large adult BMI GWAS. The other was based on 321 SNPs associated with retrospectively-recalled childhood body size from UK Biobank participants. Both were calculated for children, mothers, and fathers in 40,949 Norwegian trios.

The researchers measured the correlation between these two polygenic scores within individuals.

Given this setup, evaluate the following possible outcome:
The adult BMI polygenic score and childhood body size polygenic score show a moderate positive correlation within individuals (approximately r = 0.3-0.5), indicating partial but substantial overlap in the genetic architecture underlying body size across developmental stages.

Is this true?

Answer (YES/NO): YES